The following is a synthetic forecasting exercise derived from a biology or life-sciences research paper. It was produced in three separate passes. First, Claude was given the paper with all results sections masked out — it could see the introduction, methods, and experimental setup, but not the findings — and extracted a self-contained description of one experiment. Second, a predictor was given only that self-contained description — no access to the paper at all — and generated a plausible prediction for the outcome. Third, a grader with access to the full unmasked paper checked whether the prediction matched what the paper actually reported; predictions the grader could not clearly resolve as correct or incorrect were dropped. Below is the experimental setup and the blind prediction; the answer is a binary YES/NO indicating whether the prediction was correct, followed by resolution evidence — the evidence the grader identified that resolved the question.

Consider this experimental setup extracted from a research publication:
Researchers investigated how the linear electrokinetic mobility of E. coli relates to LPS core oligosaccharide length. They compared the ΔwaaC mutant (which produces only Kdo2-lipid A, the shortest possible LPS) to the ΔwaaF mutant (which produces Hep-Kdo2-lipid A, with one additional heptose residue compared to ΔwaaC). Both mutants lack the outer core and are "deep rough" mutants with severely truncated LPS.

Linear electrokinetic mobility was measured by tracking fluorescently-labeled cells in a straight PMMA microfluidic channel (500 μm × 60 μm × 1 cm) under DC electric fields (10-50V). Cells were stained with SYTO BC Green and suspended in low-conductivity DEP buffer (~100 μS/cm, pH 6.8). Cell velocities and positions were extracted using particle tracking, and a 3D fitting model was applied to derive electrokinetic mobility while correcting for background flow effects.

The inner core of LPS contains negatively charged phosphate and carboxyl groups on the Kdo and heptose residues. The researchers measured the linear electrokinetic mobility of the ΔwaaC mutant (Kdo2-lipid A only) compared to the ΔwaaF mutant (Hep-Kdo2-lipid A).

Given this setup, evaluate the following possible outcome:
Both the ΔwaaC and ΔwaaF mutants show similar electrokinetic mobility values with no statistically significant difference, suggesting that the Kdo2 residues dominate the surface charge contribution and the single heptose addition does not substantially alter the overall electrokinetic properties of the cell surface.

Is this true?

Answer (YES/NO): NO